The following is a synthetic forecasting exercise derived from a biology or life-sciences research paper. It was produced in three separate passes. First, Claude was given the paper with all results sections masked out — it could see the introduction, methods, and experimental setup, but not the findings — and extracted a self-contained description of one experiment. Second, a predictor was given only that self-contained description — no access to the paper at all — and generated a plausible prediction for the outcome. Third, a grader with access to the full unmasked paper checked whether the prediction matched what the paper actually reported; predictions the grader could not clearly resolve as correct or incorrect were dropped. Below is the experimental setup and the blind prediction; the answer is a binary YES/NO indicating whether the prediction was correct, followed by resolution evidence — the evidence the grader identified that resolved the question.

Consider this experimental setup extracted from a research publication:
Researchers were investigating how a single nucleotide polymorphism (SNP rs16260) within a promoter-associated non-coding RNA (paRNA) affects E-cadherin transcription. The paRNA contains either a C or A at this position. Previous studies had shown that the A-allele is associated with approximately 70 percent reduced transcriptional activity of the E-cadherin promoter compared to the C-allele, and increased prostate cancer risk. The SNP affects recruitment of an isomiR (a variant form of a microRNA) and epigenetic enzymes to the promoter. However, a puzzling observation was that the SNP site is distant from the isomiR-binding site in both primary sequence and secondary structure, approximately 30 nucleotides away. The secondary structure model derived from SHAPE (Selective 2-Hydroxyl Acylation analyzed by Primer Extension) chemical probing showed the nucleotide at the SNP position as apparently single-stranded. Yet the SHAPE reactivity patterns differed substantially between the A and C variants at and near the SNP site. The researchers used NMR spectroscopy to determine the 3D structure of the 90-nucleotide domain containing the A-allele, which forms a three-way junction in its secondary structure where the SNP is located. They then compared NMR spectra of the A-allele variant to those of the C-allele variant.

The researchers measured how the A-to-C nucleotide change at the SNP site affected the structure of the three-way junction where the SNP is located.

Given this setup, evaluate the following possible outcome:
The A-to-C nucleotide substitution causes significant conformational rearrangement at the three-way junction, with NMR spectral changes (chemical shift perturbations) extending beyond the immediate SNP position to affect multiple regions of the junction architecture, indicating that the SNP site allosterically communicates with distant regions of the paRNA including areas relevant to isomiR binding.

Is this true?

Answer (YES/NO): YES